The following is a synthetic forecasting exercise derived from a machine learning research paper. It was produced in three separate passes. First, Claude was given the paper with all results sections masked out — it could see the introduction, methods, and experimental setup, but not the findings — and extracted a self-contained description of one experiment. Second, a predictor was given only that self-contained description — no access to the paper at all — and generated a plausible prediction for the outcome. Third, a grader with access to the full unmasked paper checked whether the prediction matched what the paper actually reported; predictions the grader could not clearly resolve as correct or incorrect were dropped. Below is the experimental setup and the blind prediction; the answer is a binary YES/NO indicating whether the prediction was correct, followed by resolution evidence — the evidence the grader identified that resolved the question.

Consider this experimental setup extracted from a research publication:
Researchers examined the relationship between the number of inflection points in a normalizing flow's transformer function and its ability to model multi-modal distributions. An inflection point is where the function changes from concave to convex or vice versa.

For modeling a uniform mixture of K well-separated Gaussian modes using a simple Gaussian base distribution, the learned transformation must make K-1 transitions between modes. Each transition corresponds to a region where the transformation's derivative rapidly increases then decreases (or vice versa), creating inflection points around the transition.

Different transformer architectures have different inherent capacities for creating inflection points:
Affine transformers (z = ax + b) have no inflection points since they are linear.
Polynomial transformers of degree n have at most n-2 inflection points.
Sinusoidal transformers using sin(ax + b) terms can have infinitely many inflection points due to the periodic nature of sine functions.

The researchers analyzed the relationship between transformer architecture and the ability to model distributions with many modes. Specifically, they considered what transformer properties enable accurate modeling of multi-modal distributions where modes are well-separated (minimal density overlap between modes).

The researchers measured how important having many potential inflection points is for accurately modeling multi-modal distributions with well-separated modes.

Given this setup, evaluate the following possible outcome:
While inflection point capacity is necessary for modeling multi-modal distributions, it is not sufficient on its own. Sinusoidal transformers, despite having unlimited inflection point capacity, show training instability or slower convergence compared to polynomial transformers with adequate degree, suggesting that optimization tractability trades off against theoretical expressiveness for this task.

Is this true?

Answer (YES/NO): NO